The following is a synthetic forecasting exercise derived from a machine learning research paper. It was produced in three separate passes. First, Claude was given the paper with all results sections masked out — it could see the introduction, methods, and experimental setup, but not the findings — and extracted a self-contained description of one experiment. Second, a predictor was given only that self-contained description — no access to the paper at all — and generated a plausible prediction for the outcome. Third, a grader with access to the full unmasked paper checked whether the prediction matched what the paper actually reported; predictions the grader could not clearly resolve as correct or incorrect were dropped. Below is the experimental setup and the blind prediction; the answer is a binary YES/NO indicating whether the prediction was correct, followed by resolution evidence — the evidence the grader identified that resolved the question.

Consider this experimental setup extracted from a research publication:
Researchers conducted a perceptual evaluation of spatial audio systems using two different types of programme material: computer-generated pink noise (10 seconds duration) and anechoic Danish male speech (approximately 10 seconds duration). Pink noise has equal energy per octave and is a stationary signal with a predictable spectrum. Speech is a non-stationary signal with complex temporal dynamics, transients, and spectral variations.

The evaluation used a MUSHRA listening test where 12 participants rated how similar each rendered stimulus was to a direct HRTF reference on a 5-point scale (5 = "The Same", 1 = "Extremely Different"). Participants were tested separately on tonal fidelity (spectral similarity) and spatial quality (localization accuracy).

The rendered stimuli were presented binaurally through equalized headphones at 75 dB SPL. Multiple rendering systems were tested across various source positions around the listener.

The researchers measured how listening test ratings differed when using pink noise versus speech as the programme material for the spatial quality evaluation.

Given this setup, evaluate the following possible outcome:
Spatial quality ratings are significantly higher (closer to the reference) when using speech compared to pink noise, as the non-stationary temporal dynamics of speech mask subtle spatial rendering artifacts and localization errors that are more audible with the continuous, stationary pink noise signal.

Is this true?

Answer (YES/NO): YES